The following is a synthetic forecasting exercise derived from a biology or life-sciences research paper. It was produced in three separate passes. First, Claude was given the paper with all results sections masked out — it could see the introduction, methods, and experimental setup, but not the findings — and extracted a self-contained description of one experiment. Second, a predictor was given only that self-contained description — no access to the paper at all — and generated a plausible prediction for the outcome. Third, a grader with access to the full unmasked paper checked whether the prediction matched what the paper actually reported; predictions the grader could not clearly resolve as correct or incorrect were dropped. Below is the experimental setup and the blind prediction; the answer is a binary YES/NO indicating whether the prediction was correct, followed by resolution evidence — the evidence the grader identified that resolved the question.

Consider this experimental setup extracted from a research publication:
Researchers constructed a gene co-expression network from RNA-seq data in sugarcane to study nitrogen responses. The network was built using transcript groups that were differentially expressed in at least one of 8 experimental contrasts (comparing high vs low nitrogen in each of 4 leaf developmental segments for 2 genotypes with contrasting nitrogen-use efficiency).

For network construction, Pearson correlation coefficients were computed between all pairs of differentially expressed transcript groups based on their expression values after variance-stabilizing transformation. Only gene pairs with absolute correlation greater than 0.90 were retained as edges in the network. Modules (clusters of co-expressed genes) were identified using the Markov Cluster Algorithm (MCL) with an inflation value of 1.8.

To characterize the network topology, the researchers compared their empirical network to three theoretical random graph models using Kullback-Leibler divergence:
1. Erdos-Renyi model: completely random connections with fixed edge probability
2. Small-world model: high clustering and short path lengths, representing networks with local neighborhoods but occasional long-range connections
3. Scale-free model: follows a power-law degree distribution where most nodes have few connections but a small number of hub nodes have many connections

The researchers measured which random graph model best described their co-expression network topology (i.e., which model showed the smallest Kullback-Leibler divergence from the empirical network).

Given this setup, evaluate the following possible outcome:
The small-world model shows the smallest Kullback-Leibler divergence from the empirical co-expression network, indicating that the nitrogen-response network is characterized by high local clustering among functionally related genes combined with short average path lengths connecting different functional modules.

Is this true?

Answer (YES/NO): NO